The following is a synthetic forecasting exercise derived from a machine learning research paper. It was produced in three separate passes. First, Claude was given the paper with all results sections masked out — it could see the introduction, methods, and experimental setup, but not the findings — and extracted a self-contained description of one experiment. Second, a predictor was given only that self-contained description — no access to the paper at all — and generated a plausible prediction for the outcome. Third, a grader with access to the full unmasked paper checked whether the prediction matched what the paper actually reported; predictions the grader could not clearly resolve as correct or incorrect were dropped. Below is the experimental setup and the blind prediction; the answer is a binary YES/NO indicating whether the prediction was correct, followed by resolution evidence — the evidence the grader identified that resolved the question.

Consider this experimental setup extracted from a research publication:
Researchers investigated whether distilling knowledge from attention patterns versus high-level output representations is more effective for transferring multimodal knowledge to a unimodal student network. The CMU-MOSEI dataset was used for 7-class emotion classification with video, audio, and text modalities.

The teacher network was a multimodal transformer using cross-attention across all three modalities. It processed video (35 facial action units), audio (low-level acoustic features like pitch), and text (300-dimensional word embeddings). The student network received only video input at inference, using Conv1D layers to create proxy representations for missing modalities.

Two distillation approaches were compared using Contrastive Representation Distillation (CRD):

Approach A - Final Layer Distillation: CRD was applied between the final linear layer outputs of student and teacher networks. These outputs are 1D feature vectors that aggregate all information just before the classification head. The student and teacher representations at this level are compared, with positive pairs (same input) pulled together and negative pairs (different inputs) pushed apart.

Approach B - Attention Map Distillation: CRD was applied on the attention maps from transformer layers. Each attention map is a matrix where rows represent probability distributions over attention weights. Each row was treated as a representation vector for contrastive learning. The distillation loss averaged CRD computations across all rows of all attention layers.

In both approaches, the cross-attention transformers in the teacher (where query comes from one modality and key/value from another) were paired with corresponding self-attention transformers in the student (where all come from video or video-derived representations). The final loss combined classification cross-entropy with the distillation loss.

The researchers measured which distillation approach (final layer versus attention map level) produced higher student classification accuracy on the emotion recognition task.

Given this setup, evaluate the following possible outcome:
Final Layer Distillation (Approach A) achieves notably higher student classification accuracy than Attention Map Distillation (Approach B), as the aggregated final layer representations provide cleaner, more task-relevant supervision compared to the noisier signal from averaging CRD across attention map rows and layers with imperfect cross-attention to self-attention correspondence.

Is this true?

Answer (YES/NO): NO